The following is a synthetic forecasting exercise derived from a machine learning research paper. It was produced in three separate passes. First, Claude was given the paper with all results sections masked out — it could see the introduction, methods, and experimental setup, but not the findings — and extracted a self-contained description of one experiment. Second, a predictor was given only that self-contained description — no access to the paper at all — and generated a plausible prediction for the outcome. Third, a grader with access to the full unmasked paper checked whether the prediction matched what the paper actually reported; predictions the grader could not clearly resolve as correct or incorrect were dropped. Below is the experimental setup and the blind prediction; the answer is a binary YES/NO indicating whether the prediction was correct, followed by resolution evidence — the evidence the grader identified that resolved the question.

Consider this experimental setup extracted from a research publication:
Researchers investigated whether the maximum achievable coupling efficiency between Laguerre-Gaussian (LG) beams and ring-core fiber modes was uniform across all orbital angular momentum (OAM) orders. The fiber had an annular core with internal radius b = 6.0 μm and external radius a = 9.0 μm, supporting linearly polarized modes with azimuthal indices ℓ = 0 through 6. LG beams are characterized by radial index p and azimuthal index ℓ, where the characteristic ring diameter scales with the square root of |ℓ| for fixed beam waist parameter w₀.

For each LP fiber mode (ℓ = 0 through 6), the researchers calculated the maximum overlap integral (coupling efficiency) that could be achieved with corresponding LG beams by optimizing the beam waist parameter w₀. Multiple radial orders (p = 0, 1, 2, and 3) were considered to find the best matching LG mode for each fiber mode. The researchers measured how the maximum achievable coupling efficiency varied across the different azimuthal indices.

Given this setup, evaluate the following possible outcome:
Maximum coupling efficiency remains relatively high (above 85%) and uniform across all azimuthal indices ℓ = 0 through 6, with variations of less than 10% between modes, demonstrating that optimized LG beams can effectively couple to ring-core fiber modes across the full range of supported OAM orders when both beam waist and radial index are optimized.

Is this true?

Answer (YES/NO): NO